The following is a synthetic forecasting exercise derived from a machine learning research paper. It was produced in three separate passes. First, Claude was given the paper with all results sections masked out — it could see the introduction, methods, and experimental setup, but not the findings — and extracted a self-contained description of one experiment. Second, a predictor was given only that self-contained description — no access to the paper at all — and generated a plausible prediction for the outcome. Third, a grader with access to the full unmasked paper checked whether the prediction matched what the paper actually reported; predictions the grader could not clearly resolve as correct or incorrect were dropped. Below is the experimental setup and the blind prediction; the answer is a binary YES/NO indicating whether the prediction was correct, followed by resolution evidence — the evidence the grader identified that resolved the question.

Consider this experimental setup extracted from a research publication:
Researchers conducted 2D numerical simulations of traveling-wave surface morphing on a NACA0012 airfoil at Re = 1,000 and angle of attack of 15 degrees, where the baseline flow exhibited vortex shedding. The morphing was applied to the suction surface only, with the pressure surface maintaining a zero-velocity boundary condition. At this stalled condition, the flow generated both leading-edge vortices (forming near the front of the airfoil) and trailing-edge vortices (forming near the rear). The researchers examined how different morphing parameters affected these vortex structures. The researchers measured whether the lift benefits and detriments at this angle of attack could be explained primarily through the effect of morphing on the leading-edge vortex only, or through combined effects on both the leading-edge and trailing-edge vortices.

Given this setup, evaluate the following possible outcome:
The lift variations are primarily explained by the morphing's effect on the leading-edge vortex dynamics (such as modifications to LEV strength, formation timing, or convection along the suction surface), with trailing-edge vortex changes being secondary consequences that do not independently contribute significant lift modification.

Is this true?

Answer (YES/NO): NO